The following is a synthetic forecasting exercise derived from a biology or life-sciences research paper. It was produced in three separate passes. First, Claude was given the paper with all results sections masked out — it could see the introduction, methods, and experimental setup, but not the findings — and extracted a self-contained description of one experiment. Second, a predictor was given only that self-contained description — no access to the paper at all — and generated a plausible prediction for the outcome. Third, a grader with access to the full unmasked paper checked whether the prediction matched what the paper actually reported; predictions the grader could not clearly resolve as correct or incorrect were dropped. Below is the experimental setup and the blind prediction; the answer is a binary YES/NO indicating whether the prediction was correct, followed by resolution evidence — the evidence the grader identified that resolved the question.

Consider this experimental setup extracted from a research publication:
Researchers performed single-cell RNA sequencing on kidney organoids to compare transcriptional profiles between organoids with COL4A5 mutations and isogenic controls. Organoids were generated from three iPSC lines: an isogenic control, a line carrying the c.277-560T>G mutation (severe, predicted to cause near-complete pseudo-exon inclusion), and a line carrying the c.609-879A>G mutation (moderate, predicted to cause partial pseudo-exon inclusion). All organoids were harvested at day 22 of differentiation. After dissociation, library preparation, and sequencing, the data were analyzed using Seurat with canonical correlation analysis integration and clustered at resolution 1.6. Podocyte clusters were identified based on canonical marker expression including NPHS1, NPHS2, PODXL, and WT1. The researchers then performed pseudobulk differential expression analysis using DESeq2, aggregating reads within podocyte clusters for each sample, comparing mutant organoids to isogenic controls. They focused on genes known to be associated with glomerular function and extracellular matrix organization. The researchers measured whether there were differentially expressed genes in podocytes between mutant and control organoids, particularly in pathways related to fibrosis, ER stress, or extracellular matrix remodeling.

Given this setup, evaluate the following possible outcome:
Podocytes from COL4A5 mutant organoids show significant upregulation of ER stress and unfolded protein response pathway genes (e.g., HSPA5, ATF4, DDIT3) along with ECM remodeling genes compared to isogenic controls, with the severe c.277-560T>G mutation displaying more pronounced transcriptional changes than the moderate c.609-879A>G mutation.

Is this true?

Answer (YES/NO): NO